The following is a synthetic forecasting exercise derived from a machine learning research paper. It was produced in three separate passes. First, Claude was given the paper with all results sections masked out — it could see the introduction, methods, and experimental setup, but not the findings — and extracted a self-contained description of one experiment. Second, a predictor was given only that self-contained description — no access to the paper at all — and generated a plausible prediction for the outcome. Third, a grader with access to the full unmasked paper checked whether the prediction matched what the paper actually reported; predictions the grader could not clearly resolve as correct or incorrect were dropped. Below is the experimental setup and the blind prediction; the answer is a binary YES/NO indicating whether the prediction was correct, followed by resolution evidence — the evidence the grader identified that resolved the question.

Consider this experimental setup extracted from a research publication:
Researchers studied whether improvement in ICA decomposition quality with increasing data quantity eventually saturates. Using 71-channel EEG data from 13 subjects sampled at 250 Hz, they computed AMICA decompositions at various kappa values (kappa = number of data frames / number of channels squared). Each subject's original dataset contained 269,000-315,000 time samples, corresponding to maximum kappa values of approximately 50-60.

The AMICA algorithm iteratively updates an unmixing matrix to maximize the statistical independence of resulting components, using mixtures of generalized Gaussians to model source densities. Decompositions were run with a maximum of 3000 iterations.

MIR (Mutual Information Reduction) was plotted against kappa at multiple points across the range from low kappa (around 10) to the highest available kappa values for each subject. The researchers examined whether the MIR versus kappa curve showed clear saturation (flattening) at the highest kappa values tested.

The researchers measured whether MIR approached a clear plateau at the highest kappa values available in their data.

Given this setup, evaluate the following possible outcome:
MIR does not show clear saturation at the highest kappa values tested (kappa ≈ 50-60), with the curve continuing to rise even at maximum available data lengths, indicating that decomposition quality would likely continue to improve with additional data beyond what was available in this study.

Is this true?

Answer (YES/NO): YES